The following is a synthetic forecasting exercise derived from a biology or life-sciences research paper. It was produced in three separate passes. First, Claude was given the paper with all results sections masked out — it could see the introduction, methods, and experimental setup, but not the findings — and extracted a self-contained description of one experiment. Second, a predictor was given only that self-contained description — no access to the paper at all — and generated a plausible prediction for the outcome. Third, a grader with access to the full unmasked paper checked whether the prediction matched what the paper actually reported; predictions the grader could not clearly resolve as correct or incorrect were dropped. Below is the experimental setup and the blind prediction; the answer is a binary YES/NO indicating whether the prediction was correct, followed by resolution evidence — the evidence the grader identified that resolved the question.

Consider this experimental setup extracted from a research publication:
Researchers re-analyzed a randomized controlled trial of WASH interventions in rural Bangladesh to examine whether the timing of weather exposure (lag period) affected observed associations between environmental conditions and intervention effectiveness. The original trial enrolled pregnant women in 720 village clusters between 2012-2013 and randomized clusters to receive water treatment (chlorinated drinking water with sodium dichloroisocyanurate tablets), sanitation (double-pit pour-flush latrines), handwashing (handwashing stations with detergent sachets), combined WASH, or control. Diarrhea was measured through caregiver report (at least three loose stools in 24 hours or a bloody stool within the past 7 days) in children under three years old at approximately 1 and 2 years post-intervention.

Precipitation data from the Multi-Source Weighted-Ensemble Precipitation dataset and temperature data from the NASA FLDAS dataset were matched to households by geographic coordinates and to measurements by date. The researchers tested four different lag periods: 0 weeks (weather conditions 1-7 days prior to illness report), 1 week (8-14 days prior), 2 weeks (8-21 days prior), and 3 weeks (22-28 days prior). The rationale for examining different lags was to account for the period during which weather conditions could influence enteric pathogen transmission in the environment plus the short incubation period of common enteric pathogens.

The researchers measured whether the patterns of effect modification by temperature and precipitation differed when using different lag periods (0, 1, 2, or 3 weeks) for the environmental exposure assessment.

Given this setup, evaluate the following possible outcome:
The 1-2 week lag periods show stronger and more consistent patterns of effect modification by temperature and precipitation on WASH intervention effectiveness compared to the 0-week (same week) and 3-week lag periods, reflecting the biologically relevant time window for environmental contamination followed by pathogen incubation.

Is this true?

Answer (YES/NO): NO